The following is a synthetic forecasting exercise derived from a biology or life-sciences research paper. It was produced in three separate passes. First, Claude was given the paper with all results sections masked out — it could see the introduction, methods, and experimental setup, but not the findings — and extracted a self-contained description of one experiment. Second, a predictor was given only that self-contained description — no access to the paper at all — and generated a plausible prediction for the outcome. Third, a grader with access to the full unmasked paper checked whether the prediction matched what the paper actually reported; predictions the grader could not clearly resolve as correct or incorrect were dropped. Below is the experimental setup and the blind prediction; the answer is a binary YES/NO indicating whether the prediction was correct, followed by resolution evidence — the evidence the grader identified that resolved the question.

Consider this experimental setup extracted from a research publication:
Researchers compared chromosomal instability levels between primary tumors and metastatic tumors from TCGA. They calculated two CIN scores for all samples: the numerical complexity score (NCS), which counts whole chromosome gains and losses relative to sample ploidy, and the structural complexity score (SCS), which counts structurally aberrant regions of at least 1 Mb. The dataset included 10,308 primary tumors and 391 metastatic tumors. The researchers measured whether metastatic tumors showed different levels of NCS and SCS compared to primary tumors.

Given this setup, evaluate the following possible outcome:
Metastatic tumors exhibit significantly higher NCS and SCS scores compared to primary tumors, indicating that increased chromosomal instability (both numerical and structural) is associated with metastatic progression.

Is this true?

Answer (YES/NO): NO